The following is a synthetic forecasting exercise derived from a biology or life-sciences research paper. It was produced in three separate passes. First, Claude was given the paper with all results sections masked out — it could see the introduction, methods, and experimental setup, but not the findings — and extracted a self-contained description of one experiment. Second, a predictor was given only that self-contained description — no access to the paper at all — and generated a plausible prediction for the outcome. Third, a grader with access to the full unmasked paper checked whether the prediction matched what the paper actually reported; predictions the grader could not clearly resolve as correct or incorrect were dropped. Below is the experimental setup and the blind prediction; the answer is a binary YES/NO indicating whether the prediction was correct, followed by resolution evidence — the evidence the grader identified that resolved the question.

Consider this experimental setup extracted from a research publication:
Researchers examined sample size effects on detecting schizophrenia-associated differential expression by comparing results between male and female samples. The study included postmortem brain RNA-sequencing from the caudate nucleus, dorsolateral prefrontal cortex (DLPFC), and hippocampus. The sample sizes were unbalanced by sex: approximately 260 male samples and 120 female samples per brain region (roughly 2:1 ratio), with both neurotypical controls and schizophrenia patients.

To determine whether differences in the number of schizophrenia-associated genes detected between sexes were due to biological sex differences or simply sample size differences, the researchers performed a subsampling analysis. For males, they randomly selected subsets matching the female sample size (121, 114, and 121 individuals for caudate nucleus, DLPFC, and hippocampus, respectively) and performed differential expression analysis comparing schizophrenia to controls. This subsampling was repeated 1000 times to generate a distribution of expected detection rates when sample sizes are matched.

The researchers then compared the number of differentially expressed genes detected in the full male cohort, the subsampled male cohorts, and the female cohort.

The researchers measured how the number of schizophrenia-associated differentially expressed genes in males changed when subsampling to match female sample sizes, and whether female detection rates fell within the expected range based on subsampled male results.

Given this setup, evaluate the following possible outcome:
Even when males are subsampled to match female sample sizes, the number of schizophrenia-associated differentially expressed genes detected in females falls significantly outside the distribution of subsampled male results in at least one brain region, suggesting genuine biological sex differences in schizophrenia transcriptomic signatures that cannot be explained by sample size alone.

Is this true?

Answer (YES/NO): NO